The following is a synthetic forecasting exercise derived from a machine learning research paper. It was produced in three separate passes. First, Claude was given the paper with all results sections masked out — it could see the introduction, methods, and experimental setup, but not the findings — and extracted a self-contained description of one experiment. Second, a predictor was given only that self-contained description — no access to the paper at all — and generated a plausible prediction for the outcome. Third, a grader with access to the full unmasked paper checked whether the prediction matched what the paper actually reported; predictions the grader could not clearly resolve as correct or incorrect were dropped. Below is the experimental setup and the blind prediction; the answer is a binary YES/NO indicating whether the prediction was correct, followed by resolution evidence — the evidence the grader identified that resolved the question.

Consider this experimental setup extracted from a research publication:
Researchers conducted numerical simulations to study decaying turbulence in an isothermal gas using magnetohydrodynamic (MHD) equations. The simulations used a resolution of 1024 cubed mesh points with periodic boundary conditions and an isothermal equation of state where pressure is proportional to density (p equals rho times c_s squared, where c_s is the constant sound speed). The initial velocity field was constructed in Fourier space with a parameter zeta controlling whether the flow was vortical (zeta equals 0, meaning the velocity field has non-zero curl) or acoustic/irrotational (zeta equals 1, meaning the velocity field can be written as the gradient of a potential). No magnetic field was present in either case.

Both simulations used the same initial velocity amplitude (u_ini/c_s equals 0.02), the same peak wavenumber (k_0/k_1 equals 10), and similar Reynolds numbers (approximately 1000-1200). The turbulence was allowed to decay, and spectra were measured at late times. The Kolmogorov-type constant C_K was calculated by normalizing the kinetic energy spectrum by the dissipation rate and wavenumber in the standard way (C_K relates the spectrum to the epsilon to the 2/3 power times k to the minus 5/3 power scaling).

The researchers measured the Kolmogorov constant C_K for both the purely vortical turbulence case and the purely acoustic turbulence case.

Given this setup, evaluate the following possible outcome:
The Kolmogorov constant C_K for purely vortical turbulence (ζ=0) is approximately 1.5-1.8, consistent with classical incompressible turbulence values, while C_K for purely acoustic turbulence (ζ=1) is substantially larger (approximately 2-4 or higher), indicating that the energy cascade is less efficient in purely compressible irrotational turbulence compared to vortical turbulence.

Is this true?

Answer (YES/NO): YES